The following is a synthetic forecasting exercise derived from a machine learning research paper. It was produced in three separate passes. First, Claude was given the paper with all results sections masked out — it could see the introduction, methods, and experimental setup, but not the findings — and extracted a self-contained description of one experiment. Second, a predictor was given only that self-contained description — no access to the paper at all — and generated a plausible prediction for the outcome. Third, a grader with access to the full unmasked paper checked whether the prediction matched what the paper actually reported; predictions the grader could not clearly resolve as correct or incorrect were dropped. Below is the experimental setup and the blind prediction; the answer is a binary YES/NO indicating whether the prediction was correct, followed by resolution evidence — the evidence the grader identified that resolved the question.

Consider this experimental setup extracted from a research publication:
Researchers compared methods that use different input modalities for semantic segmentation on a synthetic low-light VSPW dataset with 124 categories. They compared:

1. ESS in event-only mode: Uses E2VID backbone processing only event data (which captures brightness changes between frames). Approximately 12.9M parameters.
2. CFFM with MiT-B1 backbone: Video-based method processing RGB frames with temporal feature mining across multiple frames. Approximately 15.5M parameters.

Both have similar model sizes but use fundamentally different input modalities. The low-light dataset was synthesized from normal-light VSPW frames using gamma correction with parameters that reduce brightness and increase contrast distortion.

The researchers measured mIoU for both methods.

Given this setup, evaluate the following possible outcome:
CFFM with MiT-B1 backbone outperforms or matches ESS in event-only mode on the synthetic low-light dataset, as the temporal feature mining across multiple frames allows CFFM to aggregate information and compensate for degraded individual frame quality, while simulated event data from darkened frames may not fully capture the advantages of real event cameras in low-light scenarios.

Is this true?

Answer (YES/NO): NO